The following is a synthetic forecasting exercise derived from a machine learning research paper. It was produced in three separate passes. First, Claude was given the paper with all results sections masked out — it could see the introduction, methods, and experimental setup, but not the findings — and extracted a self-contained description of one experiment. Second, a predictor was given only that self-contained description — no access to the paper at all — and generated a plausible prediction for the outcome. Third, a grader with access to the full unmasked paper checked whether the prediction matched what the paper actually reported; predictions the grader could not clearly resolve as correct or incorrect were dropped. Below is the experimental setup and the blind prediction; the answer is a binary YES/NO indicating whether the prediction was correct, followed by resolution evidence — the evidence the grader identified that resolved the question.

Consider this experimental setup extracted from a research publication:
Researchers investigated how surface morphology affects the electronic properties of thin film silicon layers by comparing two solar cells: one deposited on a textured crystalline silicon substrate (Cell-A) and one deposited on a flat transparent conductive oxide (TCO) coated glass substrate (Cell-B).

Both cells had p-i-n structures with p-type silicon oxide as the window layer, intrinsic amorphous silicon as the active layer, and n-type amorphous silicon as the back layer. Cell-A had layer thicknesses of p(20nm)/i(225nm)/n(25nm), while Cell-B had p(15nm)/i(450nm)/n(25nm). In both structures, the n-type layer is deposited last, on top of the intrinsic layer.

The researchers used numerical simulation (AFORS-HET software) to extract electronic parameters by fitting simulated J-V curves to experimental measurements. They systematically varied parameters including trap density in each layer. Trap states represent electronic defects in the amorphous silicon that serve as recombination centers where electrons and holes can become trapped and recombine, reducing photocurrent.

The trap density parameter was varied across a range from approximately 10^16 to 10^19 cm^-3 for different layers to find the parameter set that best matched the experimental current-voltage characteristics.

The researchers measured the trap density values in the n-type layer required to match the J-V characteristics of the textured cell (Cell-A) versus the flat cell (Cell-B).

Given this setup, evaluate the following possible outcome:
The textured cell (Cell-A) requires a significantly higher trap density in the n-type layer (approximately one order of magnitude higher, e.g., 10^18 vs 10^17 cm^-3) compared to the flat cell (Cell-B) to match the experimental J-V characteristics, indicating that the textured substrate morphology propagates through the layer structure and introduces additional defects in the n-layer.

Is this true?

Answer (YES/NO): NO